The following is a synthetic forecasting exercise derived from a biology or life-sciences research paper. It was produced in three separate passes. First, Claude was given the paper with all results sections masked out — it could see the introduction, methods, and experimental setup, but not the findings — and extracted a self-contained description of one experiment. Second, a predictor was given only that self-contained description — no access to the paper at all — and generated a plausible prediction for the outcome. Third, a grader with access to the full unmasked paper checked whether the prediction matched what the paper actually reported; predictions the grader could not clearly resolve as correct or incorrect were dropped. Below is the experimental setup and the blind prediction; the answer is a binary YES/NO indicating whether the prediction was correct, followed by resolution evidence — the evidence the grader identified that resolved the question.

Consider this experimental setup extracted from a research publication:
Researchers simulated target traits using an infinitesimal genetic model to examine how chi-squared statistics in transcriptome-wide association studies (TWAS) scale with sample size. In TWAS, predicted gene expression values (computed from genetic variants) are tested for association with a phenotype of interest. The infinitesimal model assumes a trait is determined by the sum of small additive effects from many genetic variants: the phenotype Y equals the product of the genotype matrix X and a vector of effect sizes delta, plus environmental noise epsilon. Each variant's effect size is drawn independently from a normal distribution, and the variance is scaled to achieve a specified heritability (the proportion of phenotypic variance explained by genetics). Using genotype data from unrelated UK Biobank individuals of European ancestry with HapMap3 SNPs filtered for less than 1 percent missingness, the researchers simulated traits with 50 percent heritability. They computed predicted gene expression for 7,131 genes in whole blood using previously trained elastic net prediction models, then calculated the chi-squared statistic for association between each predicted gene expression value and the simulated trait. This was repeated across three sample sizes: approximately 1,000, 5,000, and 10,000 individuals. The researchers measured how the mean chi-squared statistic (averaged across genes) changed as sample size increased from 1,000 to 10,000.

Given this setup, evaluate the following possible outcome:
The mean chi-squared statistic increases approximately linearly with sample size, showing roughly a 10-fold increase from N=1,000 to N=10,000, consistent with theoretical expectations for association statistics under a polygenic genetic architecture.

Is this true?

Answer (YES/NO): NO